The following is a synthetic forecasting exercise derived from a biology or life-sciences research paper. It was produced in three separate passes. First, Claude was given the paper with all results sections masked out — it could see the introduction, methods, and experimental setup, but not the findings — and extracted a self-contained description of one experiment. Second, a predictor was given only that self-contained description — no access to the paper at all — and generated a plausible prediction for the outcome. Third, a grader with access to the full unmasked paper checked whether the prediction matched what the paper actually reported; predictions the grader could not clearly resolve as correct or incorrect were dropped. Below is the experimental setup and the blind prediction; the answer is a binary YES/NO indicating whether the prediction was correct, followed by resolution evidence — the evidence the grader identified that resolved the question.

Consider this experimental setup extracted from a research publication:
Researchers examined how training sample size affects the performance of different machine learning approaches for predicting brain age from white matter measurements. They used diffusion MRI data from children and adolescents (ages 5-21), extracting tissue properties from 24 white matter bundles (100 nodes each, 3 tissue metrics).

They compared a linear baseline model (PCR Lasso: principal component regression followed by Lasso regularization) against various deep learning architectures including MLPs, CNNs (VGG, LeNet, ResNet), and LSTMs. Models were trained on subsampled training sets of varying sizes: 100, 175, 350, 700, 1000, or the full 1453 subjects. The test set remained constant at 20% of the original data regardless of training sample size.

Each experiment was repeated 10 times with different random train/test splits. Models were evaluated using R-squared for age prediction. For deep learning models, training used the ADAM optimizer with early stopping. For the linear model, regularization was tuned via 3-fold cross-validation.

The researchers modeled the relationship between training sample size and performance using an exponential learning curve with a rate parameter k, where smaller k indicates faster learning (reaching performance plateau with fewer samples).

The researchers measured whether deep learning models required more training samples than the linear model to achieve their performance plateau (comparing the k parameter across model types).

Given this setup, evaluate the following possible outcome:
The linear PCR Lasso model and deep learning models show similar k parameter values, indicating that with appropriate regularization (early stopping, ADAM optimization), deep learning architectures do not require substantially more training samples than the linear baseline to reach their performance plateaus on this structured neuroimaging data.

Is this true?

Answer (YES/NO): NO